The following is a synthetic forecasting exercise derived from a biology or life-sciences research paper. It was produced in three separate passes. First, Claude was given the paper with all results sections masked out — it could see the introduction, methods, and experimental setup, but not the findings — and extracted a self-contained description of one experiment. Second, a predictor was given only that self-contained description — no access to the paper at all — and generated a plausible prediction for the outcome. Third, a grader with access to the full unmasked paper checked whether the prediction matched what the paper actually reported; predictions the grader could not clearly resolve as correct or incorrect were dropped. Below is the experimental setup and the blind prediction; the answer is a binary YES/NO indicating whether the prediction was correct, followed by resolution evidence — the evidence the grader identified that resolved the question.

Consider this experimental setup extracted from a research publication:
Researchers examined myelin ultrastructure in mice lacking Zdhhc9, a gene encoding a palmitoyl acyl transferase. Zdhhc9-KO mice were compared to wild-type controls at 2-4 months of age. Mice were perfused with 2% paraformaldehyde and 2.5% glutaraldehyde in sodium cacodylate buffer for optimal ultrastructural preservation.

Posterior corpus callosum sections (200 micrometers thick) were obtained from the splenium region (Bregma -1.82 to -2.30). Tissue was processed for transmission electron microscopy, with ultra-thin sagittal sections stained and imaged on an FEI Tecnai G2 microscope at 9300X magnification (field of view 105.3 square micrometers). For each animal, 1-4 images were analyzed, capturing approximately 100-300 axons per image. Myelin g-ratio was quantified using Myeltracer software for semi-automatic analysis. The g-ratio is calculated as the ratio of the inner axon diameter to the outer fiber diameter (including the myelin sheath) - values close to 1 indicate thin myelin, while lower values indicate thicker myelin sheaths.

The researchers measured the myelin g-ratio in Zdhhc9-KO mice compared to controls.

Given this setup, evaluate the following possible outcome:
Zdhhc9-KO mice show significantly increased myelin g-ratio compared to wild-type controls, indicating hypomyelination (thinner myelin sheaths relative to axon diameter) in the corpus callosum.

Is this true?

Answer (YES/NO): YES